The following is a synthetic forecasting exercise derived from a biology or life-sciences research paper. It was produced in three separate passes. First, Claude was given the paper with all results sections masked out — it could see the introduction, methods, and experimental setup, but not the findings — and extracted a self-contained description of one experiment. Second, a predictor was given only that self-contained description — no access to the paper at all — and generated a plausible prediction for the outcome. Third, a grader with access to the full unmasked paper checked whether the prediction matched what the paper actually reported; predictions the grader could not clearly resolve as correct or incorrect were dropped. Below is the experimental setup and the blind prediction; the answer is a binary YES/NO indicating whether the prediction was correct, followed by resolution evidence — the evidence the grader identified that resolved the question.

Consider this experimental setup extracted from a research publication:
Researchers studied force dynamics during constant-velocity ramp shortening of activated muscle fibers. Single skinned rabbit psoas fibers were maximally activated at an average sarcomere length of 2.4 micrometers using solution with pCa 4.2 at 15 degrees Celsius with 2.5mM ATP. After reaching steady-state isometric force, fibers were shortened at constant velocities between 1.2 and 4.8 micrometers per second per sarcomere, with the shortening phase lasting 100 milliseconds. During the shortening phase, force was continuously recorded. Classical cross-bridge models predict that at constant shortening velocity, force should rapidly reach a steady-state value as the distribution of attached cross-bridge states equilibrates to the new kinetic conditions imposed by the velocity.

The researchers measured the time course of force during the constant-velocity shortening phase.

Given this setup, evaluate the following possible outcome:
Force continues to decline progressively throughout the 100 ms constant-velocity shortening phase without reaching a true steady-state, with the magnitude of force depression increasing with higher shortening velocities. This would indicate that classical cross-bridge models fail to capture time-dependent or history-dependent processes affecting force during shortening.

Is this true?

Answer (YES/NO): YES